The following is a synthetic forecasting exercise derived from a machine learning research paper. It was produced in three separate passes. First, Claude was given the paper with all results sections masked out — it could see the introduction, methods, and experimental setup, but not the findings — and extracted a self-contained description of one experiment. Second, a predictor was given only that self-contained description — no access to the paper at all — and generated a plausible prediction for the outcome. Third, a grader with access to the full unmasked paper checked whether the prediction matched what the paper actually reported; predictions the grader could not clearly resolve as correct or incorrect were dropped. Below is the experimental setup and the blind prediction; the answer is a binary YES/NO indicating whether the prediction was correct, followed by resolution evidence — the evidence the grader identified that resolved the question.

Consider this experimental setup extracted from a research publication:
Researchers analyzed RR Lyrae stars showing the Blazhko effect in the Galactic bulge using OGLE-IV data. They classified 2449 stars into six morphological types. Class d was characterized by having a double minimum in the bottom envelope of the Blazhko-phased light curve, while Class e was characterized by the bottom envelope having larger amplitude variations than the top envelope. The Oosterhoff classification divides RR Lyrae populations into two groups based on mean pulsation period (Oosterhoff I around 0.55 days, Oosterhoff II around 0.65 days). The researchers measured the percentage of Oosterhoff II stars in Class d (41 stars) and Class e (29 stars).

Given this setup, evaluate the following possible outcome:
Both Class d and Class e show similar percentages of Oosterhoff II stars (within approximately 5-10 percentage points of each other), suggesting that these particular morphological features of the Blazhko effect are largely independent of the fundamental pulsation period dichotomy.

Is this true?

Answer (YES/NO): NO